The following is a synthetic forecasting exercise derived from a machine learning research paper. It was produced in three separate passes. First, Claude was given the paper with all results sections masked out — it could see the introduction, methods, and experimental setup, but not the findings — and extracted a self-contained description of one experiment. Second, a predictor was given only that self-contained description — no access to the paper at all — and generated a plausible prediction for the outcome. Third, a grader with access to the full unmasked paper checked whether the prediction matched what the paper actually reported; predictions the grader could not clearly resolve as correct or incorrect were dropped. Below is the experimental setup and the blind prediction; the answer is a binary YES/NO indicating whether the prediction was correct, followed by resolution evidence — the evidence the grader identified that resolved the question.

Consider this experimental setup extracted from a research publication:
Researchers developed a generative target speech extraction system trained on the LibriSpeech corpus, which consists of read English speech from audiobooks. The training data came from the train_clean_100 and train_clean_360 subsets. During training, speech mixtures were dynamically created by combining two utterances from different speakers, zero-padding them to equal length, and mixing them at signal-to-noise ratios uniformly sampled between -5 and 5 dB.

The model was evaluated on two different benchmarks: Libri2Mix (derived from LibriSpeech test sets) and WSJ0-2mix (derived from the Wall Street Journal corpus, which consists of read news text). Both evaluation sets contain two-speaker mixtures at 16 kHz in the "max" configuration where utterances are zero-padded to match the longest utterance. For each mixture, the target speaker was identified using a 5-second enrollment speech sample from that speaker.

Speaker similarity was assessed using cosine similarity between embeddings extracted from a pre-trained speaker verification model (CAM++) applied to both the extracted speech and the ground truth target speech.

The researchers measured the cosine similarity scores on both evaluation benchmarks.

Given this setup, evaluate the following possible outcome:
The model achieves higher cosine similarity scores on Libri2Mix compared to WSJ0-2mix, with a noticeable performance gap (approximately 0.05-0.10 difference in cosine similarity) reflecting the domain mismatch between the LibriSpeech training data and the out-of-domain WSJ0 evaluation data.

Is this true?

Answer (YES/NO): NO